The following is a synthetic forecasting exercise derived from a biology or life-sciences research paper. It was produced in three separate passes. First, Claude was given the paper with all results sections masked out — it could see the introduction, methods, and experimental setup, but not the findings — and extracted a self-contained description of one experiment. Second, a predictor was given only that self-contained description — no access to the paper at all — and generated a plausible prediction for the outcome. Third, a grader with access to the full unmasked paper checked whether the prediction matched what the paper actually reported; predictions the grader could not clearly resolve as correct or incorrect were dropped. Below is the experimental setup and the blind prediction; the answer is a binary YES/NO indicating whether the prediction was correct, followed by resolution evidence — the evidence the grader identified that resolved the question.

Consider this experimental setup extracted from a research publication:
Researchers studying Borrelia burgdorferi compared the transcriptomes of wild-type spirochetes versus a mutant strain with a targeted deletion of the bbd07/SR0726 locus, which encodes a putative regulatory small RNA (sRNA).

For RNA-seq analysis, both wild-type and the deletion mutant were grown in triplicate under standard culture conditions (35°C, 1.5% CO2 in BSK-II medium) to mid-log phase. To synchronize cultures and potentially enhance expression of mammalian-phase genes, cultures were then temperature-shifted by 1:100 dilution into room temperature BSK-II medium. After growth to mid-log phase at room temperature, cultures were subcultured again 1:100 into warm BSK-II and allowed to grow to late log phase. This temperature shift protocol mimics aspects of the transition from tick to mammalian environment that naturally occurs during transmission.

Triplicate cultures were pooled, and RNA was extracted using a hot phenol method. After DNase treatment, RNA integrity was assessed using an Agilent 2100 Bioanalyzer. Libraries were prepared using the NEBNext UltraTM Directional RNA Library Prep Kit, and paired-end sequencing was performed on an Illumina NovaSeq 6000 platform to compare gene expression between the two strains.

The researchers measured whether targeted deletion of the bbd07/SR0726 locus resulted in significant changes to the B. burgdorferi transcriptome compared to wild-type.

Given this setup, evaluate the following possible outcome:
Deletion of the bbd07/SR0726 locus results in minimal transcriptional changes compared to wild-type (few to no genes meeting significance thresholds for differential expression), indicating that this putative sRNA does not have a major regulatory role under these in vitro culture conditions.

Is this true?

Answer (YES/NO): NO